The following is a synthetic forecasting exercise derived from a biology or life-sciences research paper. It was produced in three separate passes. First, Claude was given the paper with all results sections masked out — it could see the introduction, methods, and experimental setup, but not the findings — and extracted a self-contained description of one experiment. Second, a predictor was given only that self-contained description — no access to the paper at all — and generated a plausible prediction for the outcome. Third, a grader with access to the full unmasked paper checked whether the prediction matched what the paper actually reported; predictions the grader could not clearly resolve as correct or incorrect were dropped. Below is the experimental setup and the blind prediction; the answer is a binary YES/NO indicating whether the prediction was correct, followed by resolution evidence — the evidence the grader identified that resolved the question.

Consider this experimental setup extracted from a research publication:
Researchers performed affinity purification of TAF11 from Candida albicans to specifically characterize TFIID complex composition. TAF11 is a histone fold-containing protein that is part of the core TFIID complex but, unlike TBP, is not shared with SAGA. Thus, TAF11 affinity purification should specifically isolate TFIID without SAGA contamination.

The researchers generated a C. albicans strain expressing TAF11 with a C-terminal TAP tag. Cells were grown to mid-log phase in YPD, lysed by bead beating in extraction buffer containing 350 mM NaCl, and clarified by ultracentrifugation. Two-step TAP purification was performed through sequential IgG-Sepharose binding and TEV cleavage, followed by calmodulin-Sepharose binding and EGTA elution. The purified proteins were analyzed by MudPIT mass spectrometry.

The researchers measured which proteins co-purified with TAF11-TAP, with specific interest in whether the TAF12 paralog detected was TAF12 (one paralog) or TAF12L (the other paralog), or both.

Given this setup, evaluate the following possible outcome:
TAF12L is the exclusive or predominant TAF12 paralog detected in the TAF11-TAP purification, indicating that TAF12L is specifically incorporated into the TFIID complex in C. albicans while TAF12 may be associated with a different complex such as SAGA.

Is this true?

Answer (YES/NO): NO